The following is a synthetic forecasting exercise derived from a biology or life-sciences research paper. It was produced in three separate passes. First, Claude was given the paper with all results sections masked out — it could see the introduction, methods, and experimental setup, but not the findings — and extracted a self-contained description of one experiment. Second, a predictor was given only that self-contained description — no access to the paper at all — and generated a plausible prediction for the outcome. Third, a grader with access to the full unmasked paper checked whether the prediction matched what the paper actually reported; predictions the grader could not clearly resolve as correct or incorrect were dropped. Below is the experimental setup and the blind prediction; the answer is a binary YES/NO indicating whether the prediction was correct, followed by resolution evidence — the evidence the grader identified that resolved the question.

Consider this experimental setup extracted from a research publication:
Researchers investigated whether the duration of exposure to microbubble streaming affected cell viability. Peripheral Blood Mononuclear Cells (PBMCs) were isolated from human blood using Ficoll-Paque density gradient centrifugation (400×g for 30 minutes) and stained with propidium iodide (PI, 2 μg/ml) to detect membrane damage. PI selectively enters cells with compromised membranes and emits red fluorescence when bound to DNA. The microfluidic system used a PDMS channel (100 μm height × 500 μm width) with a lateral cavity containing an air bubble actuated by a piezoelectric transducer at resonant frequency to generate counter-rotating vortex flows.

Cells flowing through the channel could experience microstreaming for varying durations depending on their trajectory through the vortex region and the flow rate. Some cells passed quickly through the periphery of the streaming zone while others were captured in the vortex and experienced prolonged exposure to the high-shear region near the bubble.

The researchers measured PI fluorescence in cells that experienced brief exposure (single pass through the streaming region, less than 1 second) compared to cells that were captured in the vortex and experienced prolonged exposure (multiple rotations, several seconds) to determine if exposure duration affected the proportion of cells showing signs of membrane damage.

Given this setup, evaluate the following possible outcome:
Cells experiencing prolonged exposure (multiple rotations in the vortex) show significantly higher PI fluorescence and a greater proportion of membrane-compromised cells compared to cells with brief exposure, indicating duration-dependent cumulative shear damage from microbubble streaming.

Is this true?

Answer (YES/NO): NO